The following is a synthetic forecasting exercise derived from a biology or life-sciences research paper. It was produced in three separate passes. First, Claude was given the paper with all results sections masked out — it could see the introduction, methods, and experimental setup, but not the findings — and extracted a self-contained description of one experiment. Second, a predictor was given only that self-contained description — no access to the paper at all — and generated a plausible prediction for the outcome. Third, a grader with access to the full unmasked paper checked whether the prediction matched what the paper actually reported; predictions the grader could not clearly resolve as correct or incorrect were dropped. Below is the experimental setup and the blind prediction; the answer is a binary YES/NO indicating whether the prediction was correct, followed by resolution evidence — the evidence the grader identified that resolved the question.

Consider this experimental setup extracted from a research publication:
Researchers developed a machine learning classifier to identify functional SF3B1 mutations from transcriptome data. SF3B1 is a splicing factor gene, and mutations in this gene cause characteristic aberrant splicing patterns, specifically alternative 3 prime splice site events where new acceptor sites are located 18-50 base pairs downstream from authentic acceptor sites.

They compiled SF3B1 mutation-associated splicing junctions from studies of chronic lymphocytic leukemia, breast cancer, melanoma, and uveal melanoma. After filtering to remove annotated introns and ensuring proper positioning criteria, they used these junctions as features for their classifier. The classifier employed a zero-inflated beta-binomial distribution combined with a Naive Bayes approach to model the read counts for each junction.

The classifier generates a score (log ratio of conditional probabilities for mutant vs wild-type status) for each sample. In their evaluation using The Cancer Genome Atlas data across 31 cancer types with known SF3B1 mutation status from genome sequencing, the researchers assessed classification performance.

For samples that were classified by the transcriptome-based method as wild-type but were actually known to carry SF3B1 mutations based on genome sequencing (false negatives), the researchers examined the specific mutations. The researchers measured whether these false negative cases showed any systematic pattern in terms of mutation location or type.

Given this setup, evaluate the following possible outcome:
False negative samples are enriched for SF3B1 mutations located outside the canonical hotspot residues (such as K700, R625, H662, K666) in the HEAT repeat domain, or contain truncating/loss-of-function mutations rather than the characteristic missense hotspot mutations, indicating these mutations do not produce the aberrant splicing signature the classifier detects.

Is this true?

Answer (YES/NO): NO